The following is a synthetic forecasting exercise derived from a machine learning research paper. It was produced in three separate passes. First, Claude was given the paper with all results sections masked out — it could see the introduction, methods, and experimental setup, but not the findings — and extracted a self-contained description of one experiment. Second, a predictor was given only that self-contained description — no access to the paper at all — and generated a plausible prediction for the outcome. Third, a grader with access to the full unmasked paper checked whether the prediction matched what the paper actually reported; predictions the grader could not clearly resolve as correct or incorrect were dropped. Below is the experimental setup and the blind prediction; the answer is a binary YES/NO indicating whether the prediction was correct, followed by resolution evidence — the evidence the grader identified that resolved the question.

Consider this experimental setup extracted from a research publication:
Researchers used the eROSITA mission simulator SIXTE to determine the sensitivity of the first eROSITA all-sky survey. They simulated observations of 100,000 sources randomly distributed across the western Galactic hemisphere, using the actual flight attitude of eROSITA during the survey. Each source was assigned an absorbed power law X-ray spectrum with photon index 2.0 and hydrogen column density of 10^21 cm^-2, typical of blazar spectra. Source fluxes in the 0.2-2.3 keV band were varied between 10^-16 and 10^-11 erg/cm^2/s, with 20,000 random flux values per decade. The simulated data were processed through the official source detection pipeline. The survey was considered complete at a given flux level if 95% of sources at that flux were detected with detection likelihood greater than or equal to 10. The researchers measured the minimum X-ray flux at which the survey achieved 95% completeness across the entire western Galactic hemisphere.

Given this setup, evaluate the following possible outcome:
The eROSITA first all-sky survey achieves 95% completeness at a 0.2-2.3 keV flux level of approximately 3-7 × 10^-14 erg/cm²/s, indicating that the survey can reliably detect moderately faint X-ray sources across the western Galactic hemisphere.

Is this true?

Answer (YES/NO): NO